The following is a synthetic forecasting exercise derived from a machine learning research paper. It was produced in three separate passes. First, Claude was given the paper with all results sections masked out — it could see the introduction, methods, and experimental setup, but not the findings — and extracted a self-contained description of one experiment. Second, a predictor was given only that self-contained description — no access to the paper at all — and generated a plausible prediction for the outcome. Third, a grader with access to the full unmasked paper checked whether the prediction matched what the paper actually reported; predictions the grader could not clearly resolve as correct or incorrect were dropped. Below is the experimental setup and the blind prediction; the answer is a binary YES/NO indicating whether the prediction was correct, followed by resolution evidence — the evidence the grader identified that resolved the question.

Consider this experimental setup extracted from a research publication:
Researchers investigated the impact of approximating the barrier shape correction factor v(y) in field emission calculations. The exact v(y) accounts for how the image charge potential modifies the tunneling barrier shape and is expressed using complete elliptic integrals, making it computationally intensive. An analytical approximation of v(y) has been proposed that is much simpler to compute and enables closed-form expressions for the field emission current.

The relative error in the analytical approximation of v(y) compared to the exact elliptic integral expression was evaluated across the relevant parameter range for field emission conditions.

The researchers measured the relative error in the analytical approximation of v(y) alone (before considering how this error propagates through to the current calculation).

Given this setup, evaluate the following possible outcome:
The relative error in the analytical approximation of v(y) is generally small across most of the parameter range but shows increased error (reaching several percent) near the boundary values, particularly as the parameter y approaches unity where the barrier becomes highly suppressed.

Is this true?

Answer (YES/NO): NO